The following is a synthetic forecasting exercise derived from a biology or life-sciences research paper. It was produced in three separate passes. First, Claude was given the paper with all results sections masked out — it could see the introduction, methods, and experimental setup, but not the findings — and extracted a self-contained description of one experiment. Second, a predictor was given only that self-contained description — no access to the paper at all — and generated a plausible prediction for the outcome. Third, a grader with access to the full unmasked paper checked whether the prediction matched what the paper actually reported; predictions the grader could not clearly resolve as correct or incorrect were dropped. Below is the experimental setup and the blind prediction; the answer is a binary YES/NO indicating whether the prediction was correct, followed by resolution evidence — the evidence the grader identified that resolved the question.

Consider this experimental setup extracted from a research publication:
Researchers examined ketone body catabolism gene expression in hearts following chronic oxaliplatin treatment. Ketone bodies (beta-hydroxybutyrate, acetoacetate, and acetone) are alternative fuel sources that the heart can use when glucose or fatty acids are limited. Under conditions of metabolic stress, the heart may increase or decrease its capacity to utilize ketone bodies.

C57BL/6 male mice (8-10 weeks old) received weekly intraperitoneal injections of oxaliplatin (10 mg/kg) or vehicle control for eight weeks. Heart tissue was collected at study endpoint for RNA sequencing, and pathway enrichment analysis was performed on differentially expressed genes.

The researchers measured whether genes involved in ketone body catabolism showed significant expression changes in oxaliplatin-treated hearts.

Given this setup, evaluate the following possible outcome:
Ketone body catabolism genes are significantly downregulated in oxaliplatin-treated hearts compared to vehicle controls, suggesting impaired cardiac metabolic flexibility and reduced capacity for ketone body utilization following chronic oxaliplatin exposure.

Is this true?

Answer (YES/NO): NO